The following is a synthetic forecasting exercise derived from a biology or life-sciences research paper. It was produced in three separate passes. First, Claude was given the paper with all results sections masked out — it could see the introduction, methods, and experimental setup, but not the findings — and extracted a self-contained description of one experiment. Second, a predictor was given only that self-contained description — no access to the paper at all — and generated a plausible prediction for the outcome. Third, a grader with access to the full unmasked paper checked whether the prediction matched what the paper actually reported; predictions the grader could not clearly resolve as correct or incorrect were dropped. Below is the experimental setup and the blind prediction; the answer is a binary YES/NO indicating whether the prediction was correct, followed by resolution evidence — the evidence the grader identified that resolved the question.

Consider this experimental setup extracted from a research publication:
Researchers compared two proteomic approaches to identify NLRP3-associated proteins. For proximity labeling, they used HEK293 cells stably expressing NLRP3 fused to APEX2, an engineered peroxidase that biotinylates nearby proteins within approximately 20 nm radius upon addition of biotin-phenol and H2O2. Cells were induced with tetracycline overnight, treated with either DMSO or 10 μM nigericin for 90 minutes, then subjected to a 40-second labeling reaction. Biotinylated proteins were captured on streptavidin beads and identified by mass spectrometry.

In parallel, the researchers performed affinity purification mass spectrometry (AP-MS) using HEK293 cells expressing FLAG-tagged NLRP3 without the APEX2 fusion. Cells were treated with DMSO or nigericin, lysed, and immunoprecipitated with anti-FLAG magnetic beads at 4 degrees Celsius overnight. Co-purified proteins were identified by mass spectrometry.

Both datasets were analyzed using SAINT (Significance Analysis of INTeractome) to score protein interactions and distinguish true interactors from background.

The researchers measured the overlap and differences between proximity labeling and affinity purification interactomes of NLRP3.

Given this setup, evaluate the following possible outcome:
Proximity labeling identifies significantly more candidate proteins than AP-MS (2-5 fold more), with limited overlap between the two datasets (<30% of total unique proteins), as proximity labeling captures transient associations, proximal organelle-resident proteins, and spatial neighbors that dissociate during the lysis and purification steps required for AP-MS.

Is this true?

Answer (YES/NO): NO